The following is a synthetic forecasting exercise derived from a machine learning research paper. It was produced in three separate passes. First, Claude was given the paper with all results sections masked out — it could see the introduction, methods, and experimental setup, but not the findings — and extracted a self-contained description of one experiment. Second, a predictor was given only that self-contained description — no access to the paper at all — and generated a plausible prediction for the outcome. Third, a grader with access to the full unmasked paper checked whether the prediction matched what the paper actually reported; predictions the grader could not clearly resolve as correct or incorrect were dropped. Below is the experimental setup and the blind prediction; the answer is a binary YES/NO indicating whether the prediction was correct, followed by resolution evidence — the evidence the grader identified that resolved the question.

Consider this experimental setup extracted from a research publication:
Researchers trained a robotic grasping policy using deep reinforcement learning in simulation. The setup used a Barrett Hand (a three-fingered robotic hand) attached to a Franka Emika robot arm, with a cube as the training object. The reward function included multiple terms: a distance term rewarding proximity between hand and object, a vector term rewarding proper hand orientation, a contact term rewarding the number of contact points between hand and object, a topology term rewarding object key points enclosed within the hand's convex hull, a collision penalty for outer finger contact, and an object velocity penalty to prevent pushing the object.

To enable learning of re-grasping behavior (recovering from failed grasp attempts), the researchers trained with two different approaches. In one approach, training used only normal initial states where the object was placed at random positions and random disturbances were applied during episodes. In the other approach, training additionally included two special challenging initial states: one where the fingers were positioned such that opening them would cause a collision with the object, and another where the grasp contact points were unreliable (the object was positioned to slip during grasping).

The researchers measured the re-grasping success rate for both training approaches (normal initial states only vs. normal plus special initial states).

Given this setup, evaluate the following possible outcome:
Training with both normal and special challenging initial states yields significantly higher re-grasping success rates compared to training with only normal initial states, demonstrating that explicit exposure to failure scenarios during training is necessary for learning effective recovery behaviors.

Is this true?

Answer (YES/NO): YES